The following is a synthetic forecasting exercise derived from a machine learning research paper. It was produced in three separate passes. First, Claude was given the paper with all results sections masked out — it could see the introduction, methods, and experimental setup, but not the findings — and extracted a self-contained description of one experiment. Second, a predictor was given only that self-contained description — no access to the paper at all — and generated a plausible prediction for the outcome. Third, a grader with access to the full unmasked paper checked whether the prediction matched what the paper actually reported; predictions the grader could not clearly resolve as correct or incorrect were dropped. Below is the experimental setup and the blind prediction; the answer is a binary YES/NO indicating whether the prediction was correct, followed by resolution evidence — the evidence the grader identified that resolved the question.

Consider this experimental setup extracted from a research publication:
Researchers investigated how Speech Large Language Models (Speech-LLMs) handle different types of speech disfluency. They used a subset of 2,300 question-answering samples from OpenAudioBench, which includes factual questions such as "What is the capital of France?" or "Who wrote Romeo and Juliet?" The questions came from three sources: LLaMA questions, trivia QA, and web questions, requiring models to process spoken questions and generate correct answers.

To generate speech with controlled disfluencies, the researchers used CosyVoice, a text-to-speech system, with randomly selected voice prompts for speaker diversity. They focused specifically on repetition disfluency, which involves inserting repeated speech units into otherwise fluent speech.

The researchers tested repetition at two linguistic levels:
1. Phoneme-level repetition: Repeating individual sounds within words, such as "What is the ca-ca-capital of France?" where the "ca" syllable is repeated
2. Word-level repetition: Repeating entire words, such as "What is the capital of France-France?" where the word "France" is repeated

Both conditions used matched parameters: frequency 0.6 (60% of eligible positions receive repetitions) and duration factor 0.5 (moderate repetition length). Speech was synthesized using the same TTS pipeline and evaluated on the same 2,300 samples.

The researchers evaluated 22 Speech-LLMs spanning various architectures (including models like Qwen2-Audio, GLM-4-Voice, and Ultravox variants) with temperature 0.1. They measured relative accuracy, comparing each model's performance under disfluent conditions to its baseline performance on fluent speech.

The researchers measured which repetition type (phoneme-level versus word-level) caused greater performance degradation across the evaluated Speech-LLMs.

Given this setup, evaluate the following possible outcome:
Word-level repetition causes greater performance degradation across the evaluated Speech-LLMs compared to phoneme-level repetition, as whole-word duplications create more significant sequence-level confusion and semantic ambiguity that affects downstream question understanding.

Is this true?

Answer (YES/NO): NO